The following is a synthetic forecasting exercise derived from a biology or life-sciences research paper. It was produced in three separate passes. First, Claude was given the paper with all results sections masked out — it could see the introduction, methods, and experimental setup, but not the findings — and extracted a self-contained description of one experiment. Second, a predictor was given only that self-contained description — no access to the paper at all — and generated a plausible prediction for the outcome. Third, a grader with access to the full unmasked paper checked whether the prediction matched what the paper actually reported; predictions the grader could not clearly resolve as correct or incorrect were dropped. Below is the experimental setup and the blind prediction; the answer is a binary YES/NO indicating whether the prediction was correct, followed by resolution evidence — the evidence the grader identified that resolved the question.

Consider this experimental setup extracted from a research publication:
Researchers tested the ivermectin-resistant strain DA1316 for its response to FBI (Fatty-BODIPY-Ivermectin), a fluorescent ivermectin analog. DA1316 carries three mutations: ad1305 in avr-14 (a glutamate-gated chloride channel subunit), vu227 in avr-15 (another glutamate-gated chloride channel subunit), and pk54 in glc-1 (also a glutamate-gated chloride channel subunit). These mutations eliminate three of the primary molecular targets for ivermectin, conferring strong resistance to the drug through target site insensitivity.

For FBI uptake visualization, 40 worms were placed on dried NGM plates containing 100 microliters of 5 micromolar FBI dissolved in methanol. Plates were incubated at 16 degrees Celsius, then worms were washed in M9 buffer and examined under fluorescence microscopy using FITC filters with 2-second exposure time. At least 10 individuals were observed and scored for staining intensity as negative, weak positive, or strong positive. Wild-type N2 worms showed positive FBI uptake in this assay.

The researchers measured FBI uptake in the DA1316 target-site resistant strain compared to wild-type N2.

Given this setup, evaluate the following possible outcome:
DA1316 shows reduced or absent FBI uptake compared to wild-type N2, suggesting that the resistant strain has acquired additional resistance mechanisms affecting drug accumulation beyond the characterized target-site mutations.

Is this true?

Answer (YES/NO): NO